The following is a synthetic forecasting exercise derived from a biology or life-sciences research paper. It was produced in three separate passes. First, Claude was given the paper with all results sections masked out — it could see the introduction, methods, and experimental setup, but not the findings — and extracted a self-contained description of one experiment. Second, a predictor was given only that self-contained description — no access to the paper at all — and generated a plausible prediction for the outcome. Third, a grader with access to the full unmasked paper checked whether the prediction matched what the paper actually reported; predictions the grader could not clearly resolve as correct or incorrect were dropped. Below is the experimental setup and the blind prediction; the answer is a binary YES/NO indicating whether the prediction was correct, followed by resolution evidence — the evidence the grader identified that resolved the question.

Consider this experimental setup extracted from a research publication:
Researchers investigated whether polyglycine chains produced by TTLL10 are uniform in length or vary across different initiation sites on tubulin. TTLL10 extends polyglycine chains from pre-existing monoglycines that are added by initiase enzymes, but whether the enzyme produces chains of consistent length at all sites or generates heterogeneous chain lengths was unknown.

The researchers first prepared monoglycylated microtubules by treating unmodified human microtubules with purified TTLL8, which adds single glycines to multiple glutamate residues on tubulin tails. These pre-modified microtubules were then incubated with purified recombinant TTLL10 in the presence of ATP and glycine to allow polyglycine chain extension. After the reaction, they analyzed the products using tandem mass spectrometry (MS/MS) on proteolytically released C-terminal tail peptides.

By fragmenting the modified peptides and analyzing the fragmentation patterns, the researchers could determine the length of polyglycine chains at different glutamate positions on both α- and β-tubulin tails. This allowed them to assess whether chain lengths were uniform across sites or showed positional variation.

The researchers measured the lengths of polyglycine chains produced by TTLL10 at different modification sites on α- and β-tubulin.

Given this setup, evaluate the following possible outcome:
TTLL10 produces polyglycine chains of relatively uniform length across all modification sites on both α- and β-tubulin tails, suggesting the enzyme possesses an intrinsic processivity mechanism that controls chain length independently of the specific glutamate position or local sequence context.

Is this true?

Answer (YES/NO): NO